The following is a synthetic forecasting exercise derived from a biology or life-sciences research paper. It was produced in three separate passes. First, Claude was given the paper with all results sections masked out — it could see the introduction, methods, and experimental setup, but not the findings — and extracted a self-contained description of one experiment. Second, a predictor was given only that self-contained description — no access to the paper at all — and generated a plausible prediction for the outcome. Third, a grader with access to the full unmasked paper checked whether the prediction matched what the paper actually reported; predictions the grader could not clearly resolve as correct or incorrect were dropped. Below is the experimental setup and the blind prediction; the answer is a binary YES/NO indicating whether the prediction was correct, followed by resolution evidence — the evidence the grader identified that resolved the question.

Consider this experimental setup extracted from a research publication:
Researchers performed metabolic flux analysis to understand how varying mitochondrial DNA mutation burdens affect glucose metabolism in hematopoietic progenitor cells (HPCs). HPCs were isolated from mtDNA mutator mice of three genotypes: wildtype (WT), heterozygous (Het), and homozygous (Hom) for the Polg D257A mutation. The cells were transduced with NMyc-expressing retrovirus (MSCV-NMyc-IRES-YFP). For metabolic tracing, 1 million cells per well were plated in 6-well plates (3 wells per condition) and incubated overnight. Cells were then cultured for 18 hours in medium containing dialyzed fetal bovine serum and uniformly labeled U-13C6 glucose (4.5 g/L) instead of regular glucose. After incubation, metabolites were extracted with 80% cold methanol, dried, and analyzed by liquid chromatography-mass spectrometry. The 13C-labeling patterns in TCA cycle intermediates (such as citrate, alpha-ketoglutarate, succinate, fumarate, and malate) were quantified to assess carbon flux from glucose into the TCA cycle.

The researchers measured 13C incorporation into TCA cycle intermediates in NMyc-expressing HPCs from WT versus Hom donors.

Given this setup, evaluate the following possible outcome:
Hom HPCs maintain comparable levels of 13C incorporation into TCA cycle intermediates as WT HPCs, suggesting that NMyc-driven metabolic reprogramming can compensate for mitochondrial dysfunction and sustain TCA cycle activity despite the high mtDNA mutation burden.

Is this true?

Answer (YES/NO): NO